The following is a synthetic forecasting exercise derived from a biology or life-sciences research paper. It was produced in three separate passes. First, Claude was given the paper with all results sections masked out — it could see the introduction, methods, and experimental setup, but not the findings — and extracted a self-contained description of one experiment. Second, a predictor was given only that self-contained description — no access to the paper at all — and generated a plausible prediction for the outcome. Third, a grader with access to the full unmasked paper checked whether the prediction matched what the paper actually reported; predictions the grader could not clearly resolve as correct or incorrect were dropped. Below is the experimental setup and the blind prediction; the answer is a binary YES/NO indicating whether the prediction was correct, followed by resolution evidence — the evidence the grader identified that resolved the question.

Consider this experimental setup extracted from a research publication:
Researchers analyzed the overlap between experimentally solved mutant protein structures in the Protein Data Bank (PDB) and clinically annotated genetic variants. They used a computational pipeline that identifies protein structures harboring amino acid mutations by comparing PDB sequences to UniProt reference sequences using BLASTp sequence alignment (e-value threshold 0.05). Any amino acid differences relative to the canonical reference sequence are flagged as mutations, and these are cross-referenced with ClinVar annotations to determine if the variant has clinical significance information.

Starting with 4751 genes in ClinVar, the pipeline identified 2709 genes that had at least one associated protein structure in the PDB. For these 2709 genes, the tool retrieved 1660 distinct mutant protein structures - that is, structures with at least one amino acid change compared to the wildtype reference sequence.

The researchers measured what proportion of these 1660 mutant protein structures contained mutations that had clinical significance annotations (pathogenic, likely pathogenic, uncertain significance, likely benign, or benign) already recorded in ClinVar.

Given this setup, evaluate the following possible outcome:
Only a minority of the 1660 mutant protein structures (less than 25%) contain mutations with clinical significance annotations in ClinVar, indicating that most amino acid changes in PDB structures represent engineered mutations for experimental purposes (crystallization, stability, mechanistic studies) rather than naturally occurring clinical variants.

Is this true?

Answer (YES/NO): YES